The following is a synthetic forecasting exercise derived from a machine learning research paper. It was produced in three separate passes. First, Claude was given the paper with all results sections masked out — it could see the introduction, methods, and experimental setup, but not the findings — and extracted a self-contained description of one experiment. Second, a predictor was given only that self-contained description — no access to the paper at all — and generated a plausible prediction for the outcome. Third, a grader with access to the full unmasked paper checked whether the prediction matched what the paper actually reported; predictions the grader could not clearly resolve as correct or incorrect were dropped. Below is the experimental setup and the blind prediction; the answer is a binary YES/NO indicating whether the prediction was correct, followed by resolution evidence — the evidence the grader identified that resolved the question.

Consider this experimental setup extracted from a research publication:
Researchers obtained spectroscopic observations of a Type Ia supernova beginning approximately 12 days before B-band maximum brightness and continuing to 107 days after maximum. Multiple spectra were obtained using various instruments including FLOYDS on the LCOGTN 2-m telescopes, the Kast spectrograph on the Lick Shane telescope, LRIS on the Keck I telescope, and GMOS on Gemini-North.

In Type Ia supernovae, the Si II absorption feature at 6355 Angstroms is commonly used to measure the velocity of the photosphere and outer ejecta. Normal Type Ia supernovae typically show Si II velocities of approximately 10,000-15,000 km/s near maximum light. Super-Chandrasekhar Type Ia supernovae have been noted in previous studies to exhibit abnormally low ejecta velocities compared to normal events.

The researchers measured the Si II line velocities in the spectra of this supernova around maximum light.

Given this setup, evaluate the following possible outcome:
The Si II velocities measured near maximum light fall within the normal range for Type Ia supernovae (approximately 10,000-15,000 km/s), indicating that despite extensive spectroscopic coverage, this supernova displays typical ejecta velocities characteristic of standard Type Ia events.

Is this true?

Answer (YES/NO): NO